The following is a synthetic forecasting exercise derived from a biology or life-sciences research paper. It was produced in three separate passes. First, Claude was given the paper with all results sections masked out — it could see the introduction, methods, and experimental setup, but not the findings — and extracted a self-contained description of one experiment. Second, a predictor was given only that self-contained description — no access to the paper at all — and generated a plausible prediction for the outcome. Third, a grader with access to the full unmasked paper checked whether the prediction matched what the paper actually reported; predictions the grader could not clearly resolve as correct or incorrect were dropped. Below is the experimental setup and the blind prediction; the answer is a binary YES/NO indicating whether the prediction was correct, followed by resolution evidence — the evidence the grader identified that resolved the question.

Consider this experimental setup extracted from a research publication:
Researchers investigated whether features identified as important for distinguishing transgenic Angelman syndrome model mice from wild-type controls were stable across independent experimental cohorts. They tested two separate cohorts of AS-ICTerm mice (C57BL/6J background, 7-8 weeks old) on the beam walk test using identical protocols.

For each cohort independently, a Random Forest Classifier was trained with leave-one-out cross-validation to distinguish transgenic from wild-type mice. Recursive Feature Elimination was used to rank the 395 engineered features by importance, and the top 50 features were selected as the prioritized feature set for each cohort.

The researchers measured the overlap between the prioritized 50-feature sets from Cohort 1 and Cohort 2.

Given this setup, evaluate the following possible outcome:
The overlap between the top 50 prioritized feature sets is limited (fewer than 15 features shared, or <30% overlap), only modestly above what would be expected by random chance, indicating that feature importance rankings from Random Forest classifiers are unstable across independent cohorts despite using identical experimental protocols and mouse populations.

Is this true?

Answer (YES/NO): NO